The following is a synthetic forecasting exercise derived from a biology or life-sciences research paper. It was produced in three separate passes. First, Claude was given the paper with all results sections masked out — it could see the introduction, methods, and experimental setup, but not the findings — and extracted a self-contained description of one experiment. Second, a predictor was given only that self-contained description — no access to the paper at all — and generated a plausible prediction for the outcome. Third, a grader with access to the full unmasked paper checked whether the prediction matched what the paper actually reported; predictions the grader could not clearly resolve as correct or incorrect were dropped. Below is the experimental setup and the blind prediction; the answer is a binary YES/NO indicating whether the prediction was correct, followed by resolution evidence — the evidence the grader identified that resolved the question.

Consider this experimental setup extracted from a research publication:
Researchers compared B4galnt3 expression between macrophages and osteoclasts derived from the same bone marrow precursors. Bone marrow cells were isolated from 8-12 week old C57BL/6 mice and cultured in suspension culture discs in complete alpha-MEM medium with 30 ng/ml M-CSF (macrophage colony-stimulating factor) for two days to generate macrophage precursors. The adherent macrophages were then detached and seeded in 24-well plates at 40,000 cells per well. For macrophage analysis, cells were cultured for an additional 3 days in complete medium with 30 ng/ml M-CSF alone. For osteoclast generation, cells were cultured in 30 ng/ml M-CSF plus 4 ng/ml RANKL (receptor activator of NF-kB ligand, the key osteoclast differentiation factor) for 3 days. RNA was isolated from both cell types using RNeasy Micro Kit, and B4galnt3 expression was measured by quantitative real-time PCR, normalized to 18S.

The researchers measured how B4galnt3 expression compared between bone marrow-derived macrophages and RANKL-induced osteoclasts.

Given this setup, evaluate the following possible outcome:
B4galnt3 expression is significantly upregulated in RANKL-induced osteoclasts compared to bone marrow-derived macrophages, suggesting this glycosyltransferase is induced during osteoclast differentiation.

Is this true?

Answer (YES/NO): NO